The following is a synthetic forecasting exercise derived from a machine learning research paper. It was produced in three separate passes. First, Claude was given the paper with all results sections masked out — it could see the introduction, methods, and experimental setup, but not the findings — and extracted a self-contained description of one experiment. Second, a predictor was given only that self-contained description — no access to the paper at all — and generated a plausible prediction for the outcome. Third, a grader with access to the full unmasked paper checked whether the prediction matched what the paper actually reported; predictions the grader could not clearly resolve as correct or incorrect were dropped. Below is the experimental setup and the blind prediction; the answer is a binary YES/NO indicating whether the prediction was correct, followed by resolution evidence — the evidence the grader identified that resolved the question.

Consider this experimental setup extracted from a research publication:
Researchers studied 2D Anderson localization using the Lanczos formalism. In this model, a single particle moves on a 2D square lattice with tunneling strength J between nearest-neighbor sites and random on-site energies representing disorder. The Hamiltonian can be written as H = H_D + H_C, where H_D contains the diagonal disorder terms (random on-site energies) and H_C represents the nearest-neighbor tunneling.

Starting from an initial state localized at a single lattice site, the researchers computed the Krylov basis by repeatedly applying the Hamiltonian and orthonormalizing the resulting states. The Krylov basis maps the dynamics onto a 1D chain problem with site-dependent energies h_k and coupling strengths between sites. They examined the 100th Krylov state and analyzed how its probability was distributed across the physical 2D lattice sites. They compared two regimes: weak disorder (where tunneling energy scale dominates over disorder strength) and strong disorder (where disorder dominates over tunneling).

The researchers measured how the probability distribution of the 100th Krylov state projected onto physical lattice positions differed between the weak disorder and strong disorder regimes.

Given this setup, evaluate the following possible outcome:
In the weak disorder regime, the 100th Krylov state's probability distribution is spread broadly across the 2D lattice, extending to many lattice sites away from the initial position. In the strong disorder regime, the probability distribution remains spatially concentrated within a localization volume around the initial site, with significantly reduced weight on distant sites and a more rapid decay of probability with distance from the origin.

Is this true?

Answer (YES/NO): NO